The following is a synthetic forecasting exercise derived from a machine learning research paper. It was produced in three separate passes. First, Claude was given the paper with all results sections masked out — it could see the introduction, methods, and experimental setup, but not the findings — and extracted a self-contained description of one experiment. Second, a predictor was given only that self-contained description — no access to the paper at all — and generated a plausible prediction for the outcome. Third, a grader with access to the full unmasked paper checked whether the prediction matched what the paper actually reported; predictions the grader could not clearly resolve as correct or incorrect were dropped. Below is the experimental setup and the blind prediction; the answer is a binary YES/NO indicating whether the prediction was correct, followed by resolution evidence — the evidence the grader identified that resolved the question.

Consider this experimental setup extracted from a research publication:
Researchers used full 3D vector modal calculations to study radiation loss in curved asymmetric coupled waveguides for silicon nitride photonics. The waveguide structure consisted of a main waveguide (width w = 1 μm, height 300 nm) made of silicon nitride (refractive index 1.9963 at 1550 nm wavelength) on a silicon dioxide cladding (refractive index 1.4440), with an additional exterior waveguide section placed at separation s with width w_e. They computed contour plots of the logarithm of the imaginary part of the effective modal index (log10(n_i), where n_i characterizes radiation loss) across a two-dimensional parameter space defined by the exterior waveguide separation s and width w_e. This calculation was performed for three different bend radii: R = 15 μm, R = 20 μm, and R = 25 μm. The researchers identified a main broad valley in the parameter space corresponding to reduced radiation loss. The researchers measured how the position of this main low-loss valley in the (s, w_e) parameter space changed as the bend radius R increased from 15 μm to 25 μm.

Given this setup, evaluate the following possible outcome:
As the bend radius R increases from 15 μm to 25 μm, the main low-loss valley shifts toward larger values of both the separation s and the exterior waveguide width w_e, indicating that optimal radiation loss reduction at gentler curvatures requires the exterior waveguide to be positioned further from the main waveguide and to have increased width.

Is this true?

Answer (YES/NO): YES